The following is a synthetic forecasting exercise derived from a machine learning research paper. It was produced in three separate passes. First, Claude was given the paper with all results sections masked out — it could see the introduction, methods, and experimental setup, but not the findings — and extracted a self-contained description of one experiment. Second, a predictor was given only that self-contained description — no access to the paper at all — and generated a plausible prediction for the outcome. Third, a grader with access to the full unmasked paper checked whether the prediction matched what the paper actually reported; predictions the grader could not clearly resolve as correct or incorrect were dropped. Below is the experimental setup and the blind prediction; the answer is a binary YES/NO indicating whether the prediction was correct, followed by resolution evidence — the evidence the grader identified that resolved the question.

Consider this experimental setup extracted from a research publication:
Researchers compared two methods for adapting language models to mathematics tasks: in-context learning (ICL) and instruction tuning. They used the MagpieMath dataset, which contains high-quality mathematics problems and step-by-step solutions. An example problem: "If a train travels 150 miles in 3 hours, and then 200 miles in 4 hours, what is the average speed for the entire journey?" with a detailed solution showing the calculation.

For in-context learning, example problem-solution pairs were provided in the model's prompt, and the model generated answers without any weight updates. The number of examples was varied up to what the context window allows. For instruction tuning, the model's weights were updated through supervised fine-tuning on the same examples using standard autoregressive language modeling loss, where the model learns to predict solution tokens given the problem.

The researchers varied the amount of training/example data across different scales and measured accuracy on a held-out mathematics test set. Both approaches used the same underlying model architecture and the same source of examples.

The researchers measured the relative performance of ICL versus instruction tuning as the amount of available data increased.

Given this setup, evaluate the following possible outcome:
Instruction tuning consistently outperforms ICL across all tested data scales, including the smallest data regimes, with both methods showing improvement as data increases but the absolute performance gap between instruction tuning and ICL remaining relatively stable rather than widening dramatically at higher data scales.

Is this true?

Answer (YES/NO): NO